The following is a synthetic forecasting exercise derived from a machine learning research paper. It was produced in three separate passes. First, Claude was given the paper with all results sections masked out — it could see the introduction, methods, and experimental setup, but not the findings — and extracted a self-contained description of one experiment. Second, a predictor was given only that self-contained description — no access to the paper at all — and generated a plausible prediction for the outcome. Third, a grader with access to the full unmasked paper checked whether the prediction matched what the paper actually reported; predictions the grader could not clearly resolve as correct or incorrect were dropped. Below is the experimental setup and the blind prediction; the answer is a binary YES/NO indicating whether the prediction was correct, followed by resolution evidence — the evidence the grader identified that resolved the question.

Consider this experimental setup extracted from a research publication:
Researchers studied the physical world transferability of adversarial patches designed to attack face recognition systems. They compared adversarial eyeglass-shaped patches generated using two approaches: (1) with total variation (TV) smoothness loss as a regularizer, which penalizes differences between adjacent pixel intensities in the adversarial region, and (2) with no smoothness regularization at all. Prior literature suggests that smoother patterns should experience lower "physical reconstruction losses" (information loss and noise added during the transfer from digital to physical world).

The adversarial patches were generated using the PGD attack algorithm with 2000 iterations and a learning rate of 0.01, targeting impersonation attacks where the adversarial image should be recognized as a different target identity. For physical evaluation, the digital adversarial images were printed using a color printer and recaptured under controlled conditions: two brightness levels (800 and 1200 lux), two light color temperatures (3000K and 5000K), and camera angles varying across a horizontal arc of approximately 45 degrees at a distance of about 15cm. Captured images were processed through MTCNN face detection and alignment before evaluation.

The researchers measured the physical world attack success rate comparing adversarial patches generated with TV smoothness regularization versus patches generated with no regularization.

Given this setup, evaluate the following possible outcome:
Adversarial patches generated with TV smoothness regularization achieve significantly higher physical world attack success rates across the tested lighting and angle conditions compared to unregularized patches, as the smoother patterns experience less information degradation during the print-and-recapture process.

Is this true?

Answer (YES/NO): NO